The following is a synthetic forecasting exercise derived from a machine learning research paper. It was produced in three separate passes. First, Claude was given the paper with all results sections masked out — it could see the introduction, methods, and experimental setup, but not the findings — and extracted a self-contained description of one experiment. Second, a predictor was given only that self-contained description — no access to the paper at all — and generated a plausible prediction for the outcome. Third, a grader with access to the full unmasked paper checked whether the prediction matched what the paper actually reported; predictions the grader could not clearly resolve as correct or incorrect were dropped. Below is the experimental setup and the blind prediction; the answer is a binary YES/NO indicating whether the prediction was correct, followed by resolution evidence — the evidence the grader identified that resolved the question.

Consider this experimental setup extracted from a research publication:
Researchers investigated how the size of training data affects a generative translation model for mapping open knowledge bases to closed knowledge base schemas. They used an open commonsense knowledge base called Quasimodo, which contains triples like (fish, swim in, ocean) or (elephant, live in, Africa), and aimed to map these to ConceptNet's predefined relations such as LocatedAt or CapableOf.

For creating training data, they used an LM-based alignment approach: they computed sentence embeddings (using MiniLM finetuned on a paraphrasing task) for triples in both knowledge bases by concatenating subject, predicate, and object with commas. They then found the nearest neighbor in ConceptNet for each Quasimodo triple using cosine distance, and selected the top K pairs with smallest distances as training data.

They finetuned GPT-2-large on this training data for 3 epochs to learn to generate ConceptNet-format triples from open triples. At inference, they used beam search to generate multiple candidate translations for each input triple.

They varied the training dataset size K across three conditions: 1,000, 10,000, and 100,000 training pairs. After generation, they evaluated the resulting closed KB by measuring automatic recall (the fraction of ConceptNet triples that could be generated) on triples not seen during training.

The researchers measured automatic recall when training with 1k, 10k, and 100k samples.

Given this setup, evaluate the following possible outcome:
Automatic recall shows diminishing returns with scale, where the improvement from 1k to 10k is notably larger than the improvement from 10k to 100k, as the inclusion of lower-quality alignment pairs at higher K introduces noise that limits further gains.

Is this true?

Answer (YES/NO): NO